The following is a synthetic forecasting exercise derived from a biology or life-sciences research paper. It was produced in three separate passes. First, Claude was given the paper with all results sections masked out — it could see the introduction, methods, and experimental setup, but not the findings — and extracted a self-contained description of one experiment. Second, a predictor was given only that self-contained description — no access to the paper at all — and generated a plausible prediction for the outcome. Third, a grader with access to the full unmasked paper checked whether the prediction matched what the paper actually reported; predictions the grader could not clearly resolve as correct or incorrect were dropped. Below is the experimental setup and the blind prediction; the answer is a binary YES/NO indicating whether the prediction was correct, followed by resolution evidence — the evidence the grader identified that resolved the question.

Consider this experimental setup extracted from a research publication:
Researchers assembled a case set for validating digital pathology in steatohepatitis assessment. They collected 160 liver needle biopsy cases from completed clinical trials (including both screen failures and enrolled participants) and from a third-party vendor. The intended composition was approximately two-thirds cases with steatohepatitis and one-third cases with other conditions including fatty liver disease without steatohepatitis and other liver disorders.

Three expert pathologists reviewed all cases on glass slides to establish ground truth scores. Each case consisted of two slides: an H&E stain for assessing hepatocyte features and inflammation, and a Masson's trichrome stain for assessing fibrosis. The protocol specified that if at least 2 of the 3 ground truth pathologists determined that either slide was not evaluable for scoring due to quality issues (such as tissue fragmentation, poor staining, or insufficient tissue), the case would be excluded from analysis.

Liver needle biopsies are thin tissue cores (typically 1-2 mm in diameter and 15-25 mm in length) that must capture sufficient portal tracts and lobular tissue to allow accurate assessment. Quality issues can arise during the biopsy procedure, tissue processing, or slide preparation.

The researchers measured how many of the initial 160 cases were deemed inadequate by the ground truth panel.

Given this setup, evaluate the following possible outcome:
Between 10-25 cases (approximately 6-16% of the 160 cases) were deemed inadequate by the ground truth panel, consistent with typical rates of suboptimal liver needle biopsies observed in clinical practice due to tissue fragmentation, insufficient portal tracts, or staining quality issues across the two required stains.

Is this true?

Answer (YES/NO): YES